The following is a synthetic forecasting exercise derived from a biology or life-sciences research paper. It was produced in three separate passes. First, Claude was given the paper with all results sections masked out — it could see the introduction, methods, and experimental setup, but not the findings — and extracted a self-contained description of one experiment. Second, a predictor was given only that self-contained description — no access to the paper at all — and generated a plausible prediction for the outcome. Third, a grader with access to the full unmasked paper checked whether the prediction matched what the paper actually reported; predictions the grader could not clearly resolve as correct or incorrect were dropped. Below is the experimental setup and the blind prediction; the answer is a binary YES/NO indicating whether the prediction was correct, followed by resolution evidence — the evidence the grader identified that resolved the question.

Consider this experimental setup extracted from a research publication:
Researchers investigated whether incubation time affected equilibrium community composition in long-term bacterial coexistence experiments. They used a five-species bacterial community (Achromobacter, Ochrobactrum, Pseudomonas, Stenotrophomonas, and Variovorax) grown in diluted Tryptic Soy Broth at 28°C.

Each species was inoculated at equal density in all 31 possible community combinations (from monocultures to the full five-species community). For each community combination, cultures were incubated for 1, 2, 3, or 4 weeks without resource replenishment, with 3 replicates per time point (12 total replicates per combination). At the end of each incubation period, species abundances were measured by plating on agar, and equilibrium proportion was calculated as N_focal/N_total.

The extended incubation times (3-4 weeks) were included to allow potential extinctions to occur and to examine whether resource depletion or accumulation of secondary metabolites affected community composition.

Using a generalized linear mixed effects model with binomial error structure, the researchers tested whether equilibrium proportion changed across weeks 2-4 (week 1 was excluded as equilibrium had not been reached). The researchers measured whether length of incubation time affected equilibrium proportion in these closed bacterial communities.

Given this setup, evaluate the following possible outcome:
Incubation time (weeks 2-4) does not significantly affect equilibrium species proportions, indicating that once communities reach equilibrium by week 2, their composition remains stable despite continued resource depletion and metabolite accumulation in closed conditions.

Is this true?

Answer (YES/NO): YES